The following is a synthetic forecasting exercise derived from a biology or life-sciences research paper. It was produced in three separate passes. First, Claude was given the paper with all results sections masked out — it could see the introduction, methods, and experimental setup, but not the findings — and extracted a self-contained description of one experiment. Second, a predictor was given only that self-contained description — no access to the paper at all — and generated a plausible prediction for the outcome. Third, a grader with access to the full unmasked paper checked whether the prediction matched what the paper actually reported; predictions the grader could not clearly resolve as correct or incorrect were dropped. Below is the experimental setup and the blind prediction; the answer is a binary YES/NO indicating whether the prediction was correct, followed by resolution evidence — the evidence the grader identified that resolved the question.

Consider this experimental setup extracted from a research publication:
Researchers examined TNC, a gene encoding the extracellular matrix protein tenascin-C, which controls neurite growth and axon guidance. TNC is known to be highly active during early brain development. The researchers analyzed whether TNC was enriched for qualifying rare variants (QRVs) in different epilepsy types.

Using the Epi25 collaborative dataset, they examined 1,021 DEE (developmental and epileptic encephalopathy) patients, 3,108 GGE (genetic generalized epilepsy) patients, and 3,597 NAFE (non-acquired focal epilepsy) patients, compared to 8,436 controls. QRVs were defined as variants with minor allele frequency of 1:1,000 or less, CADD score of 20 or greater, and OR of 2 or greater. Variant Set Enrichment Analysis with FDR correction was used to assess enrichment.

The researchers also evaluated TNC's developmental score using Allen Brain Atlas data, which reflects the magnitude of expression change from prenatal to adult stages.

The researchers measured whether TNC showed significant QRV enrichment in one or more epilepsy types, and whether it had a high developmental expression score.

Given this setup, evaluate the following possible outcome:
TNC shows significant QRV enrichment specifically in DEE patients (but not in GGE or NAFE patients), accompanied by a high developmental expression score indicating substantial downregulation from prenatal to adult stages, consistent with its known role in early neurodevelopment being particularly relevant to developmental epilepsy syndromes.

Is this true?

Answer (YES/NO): NO